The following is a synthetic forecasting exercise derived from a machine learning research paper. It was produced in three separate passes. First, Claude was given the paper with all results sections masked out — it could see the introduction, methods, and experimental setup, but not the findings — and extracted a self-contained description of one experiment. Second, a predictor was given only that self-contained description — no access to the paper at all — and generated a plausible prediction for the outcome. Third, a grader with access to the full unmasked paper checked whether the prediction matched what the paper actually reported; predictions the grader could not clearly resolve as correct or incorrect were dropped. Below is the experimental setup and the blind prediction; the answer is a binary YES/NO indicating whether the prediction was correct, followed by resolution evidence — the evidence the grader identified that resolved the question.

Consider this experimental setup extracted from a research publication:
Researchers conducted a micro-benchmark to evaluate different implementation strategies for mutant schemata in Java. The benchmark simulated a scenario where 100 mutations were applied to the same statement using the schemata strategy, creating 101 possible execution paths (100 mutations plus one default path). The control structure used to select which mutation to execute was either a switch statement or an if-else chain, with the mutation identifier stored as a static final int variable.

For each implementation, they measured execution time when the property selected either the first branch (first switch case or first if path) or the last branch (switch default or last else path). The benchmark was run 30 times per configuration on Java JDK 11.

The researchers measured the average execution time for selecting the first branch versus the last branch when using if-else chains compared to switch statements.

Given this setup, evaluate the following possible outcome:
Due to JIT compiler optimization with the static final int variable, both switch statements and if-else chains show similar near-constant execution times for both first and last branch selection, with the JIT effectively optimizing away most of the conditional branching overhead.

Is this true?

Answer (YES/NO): NO